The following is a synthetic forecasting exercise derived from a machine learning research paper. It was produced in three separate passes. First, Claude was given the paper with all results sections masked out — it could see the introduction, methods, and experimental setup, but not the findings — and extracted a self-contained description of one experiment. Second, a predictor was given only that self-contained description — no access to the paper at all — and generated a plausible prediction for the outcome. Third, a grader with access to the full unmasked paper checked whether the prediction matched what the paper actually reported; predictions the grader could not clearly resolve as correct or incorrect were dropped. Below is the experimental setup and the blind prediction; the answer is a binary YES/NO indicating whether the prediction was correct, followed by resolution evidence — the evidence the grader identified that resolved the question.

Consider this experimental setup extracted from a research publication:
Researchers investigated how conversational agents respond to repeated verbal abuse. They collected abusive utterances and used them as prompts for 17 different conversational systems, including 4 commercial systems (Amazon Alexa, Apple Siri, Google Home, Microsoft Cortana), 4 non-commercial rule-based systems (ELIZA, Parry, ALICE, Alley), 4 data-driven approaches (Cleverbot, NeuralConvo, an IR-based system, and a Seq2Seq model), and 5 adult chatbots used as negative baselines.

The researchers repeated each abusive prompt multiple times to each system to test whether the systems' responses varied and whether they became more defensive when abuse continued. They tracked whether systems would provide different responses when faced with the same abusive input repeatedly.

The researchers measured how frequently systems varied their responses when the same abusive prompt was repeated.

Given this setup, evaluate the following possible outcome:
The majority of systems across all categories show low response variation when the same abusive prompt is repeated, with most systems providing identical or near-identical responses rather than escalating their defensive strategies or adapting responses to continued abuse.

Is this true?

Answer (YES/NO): YES